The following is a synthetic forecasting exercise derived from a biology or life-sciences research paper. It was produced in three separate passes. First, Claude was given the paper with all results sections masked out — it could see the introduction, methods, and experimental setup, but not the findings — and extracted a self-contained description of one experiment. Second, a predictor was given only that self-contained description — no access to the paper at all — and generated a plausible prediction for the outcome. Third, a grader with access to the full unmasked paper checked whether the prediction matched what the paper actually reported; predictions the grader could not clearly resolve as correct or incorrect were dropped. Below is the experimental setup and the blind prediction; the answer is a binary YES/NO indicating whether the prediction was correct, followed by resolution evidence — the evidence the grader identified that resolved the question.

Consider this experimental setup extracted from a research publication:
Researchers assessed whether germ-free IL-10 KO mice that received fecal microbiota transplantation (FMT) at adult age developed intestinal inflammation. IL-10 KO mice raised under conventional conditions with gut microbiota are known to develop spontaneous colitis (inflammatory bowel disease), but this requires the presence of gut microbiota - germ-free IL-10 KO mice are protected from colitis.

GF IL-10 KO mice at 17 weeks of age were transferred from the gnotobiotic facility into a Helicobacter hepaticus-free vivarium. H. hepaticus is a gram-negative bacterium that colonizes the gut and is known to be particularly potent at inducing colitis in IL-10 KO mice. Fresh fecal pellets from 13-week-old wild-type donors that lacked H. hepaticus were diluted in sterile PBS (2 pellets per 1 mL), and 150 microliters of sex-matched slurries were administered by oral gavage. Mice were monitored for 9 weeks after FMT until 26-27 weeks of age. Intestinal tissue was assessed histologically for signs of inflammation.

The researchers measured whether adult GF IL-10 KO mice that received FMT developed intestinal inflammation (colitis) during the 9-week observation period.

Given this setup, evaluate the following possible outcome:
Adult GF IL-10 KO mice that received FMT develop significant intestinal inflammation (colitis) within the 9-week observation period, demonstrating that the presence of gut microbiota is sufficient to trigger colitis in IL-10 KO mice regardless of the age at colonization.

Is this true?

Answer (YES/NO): NO